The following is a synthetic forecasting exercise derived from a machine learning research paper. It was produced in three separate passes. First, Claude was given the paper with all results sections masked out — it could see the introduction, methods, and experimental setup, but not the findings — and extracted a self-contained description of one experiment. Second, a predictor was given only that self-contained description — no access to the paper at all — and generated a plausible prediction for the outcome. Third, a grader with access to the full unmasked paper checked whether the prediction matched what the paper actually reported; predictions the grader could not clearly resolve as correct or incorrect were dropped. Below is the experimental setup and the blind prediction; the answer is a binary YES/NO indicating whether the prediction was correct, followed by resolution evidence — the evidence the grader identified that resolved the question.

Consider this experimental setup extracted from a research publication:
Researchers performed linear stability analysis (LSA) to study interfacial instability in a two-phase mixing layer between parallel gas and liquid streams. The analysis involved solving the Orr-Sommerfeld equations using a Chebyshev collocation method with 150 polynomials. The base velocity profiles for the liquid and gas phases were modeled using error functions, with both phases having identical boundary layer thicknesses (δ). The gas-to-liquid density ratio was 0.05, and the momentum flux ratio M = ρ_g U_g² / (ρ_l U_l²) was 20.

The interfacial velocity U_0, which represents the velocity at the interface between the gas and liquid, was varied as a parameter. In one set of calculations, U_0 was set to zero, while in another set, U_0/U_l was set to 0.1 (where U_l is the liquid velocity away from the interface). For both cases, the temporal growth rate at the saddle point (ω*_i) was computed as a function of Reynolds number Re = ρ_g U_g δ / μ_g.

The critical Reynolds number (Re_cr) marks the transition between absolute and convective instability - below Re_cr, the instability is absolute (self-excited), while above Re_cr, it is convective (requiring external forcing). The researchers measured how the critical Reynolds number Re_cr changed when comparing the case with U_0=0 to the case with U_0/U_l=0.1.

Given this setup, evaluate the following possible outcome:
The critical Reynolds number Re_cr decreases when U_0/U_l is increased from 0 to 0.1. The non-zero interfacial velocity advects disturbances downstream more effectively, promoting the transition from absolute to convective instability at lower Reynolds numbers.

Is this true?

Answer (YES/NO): NO